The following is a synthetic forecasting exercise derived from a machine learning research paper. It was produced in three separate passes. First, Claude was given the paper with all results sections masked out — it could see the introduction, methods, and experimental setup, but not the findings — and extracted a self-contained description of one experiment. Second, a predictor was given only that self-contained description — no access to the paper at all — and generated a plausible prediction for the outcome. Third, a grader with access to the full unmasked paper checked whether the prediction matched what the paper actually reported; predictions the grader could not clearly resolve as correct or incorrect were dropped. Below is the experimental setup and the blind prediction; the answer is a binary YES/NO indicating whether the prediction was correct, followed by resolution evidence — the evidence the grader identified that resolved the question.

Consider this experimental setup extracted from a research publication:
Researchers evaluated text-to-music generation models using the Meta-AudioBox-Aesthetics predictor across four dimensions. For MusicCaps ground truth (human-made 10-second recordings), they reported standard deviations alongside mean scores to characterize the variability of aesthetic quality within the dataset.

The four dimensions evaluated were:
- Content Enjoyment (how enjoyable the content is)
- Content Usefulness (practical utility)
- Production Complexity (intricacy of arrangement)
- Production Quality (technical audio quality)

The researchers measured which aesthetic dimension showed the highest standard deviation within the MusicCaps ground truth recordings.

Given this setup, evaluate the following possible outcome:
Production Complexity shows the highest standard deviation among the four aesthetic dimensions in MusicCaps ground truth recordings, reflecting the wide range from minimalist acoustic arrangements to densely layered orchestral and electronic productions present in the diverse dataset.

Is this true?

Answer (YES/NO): YES